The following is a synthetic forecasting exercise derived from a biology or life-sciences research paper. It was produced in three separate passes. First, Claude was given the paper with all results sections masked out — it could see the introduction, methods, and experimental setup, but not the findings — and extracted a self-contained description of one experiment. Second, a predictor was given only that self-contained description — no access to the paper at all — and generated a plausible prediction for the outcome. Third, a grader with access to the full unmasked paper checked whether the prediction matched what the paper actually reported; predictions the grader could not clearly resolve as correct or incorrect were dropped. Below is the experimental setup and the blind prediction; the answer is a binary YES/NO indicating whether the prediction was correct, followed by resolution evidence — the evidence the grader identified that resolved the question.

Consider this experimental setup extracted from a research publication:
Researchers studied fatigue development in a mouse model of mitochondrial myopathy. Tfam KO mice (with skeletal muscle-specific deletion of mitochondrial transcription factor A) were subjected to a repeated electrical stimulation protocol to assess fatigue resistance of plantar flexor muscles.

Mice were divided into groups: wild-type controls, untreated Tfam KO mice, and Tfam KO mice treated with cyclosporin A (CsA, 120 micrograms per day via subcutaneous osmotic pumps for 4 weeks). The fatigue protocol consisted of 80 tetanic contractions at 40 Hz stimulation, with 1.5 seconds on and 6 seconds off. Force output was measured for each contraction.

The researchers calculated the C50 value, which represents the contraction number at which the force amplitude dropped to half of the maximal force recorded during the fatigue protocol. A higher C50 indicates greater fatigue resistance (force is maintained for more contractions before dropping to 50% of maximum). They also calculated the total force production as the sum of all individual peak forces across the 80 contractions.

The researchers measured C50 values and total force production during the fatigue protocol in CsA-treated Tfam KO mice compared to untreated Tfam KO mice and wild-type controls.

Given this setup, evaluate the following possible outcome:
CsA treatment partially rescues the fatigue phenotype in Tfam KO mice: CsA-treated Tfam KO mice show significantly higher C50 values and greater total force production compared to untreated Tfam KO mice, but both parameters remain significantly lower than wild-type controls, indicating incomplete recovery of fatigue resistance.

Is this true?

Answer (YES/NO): NO